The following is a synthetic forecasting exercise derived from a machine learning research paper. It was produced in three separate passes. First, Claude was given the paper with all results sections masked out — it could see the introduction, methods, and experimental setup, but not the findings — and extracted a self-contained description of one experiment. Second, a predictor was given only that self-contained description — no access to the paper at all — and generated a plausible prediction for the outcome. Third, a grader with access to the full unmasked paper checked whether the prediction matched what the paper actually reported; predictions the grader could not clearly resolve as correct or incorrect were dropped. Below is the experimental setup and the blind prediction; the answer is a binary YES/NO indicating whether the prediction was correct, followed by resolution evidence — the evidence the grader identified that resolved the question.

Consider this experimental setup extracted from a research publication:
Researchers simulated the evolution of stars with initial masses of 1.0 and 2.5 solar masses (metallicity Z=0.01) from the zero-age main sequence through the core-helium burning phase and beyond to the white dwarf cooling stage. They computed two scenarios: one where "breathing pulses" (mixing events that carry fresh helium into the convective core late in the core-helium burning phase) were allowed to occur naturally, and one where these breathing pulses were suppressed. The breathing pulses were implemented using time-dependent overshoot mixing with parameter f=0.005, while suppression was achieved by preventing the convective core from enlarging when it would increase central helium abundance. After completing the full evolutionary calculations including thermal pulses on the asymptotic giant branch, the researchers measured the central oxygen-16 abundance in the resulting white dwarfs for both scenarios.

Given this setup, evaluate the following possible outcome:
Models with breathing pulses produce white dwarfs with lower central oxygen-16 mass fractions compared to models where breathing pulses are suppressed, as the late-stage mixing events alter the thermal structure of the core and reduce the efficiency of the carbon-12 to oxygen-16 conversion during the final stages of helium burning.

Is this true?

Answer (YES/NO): NO